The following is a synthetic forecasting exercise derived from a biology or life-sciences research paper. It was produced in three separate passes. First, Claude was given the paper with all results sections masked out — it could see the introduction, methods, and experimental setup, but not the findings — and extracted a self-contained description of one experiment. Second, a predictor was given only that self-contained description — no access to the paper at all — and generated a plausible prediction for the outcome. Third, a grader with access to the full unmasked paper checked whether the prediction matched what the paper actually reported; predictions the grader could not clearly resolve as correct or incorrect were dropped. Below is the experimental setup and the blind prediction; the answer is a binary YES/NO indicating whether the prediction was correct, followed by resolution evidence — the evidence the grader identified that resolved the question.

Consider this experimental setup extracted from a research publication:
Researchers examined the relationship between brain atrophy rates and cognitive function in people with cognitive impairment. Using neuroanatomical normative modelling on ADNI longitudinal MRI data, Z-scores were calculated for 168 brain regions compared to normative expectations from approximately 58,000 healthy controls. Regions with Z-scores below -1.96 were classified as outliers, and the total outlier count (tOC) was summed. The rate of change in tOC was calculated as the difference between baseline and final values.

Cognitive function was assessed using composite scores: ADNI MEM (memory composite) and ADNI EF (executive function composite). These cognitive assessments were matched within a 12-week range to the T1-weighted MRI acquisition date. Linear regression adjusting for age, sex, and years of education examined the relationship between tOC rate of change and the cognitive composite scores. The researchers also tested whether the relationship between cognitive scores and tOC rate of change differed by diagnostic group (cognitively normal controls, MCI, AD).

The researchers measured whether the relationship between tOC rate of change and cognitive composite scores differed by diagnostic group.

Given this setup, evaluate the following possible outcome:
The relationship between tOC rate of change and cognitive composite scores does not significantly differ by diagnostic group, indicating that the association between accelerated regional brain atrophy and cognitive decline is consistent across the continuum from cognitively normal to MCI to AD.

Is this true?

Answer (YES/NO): YES